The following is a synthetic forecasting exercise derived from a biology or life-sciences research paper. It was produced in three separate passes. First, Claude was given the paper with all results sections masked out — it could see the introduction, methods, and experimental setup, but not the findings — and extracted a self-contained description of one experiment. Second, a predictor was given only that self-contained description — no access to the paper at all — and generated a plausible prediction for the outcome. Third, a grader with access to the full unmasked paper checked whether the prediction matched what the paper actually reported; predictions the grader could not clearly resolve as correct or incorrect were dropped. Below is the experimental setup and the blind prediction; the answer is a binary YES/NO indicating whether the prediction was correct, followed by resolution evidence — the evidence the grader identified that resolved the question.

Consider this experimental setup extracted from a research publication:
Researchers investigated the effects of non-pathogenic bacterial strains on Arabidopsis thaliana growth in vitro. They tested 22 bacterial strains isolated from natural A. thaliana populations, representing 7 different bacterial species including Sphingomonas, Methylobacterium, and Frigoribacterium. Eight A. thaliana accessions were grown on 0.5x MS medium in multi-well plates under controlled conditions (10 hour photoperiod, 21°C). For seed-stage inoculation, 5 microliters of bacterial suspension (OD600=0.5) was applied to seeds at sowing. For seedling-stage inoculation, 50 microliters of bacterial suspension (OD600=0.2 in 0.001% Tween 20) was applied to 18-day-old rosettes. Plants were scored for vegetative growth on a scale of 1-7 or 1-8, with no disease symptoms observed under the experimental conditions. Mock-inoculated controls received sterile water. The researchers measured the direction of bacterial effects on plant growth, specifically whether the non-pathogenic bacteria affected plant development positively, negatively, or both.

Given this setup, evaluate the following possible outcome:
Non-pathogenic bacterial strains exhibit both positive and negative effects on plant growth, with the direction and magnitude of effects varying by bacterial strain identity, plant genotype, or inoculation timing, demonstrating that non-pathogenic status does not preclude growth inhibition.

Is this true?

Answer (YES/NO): YES